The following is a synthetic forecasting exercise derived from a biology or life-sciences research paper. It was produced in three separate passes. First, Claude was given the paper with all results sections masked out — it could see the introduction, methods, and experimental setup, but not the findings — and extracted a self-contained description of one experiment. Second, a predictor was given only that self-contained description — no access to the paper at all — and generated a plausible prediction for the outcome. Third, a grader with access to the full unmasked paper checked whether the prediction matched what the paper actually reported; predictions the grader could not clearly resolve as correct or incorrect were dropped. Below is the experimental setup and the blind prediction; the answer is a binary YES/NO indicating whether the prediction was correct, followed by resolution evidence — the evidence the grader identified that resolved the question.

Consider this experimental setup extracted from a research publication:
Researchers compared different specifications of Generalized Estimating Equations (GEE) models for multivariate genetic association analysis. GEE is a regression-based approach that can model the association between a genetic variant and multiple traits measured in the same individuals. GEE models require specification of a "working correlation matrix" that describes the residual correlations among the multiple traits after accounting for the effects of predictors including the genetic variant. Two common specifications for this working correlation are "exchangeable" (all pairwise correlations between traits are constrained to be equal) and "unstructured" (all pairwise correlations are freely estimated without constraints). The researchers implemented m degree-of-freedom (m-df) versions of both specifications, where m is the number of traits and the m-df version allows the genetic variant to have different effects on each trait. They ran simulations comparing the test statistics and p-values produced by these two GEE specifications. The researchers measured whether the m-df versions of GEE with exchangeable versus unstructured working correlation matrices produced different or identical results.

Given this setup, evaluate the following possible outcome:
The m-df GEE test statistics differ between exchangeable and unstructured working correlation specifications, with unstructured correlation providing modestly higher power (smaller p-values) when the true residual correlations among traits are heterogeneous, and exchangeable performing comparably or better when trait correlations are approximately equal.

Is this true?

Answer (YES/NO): NO